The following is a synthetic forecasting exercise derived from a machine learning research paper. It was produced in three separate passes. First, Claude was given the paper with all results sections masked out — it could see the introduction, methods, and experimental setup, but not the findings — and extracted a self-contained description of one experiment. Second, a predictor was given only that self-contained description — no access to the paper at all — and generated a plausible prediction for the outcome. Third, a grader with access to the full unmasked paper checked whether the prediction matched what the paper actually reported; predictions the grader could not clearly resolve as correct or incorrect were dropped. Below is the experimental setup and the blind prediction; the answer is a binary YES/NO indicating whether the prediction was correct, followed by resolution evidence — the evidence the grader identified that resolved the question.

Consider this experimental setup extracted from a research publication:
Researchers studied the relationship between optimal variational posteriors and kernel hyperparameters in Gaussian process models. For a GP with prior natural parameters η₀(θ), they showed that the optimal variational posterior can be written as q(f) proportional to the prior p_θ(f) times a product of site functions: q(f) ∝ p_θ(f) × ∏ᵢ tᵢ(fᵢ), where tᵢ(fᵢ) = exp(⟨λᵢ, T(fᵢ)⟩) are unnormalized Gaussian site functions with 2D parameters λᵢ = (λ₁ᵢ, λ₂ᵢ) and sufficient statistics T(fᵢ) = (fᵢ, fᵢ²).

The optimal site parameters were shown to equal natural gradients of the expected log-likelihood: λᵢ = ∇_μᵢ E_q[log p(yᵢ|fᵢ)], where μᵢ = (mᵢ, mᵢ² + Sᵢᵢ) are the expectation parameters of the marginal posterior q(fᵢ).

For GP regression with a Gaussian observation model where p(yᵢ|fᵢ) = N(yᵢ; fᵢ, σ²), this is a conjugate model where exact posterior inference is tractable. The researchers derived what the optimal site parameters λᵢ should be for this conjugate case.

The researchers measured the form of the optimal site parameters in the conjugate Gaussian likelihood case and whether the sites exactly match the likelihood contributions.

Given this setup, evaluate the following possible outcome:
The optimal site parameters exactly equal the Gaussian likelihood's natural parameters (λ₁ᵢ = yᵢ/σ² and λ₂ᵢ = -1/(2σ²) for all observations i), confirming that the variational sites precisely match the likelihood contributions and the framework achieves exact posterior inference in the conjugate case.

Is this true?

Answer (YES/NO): YES